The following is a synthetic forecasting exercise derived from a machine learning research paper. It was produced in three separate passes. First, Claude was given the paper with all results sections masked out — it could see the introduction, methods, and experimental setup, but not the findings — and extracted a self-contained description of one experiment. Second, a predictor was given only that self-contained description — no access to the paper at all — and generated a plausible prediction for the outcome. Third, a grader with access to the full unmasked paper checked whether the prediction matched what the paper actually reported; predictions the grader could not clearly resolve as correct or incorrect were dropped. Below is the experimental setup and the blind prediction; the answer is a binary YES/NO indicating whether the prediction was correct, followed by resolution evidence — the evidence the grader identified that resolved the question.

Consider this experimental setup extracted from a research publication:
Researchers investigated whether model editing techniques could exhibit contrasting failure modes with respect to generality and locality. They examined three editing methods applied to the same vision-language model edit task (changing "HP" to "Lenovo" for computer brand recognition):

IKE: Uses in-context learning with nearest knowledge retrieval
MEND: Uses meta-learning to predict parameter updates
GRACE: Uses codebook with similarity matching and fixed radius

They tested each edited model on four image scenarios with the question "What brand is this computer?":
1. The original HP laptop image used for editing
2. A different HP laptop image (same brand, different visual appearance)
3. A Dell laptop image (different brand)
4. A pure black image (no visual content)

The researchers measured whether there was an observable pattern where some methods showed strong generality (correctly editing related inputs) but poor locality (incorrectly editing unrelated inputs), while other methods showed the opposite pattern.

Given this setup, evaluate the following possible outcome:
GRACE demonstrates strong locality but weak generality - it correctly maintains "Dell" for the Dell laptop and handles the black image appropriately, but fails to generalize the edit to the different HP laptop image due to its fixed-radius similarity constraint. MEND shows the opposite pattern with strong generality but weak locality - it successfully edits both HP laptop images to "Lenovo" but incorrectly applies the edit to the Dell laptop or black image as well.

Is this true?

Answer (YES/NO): YES